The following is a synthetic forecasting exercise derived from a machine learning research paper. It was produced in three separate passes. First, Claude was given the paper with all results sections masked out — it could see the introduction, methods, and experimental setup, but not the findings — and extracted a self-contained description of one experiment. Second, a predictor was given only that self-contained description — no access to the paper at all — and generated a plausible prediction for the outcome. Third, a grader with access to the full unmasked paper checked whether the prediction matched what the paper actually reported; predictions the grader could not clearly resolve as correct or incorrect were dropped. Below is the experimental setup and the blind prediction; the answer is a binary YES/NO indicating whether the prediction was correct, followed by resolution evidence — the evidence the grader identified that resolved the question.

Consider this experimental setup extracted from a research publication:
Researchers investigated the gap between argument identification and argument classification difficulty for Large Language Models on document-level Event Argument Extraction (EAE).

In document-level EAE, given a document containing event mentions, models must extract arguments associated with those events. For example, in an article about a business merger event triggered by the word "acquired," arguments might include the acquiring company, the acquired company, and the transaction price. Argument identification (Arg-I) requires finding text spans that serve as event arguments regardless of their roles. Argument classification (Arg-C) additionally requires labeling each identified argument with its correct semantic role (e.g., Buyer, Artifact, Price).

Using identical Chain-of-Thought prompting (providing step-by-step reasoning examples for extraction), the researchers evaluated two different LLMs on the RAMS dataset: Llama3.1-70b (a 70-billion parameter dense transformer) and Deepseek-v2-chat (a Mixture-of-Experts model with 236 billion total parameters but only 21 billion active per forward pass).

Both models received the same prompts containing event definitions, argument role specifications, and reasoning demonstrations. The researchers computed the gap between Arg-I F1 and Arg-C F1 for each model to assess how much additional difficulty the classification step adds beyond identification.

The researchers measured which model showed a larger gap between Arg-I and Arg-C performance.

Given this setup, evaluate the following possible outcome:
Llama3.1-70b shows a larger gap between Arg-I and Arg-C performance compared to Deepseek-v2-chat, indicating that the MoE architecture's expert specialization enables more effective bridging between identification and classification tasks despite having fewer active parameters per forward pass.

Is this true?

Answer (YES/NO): YES